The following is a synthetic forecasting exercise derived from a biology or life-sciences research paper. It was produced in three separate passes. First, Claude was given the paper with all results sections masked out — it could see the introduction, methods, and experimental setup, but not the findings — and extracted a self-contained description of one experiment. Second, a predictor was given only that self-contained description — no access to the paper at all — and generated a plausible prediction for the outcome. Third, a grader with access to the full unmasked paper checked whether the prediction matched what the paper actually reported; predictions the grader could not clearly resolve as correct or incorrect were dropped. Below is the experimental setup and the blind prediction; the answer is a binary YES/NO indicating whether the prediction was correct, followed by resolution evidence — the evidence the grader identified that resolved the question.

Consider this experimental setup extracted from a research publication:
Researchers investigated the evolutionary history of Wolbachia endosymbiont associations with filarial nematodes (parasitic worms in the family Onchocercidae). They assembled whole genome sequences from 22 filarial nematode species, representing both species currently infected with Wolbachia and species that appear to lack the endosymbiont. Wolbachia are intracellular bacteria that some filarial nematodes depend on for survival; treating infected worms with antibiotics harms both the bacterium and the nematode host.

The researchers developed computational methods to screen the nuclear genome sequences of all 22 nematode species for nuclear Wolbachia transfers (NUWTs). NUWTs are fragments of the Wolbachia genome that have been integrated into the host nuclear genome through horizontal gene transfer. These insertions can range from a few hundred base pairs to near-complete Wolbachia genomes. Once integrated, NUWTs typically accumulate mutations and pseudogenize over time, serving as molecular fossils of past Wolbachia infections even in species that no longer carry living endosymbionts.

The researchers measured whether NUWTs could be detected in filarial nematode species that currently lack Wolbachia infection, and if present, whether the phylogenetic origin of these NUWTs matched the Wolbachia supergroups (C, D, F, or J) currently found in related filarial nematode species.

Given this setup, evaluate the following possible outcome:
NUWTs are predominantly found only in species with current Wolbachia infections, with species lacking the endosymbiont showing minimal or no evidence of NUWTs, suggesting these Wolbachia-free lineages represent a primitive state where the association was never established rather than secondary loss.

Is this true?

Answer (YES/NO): NO